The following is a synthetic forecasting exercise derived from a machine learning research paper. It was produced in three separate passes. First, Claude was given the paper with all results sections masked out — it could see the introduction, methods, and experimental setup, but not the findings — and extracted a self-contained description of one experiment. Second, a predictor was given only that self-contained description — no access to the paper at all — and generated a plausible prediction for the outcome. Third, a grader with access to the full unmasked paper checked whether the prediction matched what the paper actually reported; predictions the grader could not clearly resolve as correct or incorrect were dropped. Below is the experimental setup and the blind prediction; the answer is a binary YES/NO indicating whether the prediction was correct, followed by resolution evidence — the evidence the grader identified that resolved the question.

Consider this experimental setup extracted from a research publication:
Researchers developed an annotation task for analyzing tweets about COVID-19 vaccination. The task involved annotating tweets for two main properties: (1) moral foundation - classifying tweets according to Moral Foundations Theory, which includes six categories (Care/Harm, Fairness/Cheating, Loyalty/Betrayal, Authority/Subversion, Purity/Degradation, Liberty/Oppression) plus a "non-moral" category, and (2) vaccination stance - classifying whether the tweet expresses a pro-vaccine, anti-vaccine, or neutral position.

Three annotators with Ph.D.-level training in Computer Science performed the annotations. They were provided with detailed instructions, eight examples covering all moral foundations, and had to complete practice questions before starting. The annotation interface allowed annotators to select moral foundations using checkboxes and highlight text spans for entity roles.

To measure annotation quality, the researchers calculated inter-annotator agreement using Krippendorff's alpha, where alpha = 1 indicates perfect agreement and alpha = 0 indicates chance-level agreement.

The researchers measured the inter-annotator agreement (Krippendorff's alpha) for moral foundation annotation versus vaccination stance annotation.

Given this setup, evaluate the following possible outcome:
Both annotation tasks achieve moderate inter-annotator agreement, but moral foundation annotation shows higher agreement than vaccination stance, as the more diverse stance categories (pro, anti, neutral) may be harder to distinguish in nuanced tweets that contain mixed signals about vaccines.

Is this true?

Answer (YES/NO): NO